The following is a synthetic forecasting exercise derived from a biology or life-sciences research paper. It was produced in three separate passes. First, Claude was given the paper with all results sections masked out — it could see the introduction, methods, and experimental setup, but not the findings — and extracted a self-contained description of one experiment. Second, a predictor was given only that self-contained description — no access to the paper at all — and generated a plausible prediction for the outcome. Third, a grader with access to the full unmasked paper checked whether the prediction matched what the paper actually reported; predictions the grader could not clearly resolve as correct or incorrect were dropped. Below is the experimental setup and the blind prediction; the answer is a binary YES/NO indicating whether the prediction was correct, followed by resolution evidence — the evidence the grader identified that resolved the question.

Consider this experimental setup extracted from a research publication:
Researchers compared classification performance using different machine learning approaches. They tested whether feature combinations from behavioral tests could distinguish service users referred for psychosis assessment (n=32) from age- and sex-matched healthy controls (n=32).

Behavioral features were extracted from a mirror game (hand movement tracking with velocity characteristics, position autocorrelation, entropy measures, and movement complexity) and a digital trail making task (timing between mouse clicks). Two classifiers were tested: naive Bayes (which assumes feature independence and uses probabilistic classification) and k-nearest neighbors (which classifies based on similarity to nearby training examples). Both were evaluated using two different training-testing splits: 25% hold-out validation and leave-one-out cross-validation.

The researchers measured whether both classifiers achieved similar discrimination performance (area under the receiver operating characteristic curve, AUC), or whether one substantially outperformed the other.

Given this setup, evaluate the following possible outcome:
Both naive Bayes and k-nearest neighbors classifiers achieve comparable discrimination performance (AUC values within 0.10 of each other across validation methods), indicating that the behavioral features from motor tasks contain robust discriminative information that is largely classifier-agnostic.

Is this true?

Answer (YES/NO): YES